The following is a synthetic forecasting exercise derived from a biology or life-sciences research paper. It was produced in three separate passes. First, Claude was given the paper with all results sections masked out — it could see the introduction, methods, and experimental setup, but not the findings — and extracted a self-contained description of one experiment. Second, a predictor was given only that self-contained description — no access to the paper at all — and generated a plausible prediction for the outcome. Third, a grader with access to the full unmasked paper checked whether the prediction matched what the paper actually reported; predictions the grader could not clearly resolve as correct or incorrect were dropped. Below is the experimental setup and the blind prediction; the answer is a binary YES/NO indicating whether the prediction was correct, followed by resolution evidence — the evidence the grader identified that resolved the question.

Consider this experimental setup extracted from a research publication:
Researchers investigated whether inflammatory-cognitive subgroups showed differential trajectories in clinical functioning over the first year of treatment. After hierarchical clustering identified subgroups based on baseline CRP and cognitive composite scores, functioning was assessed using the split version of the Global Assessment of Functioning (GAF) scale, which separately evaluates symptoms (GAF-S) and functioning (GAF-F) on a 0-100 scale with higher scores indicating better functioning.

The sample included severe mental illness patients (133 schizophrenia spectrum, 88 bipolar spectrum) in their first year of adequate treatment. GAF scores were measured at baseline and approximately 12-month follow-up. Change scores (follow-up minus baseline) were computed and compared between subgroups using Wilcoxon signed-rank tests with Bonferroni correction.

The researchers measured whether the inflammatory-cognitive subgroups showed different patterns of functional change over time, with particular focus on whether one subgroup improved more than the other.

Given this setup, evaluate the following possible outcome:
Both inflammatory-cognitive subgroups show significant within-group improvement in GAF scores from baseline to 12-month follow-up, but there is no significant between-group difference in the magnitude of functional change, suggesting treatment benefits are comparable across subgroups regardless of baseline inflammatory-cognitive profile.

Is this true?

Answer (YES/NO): YES